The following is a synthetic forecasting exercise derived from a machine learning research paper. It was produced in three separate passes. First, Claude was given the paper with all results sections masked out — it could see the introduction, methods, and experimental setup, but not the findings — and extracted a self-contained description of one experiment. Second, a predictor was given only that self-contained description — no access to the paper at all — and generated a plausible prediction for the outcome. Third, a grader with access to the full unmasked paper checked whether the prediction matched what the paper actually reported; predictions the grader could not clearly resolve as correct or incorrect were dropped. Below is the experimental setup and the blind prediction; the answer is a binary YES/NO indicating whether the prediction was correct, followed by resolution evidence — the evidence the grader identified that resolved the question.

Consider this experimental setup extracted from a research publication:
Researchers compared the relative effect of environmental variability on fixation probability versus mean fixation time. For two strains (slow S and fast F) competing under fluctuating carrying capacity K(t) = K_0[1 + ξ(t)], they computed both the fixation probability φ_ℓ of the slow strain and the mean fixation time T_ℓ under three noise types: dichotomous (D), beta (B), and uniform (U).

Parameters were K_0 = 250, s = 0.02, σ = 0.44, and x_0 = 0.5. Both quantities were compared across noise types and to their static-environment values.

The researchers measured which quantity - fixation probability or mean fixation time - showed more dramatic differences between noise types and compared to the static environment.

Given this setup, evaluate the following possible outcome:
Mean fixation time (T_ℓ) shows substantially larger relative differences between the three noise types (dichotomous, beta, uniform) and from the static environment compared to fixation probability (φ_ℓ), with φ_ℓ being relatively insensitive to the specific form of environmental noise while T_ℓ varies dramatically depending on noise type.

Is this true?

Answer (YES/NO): NO